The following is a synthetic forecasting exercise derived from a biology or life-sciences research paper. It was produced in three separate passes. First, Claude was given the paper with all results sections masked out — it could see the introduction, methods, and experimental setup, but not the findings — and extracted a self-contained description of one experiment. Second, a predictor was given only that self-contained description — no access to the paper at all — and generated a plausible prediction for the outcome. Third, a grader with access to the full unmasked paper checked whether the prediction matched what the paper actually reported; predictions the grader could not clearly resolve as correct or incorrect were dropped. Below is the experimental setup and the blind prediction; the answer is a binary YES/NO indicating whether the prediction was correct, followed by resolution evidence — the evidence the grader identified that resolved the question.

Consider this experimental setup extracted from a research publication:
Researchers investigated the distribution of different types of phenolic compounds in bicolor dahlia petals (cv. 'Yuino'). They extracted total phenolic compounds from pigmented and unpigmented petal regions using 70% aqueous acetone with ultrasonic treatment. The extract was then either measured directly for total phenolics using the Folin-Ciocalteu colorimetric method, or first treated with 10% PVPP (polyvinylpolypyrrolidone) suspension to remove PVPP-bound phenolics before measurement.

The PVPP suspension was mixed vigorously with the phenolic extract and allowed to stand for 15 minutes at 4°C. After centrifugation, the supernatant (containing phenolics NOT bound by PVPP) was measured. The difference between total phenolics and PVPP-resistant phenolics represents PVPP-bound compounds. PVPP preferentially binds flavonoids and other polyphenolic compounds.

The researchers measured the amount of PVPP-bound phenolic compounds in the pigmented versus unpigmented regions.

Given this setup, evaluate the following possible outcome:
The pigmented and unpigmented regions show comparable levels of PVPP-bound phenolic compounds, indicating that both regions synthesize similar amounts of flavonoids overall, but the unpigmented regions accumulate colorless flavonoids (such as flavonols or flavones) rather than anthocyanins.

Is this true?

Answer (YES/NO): NO